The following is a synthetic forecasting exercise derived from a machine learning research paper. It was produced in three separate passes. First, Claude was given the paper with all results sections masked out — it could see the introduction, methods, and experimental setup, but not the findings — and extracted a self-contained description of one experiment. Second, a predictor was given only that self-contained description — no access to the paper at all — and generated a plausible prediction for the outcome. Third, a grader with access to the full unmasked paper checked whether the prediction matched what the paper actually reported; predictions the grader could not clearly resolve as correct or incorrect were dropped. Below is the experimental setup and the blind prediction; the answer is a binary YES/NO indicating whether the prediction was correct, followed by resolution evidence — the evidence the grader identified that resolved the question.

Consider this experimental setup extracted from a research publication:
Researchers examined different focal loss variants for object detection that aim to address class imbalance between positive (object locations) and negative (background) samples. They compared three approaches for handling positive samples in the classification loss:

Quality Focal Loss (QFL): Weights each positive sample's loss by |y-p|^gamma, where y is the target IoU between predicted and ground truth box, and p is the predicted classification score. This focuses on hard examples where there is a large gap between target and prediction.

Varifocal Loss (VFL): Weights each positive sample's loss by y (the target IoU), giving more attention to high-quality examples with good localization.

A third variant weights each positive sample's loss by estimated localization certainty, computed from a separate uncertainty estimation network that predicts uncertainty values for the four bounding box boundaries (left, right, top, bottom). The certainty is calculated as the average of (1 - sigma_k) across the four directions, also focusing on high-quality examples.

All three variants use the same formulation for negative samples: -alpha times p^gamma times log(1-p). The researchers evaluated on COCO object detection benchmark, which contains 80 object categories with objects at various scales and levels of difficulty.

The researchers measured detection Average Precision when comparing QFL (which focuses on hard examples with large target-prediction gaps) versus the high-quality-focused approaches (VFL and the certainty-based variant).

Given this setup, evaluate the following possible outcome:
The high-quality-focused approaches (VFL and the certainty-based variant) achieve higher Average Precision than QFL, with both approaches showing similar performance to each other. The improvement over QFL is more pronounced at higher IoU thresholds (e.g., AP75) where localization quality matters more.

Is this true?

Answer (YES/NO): NO